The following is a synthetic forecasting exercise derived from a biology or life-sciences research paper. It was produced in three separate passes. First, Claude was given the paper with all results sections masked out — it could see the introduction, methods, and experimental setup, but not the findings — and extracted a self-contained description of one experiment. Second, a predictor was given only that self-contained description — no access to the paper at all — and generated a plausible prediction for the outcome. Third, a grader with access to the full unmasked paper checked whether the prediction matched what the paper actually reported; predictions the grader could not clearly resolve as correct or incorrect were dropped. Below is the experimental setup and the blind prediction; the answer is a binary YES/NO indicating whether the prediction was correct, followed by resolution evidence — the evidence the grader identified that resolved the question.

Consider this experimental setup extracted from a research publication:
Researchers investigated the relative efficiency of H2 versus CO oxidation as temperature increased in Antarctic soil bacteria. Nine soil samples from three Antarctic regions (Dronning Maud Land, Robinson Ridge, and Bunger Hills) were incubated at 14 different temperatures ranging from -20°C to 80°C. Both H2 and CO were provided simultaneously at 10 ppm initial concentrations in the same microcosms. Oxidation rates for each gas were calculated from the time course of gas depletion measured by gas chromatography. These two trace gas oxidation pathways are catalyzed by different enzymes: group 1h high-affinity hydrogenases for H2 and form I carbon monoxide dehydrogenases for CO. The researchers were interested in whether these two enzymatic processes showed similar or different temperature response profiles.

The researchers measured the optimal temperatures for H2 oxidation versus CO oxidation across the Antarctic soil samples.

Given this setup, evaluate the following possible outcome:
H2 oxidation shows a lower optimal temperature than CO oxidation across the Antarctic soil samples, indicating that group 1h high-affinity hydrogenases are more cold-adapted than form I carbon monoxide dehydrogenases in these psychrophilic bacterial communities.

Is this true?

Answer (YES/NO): YES